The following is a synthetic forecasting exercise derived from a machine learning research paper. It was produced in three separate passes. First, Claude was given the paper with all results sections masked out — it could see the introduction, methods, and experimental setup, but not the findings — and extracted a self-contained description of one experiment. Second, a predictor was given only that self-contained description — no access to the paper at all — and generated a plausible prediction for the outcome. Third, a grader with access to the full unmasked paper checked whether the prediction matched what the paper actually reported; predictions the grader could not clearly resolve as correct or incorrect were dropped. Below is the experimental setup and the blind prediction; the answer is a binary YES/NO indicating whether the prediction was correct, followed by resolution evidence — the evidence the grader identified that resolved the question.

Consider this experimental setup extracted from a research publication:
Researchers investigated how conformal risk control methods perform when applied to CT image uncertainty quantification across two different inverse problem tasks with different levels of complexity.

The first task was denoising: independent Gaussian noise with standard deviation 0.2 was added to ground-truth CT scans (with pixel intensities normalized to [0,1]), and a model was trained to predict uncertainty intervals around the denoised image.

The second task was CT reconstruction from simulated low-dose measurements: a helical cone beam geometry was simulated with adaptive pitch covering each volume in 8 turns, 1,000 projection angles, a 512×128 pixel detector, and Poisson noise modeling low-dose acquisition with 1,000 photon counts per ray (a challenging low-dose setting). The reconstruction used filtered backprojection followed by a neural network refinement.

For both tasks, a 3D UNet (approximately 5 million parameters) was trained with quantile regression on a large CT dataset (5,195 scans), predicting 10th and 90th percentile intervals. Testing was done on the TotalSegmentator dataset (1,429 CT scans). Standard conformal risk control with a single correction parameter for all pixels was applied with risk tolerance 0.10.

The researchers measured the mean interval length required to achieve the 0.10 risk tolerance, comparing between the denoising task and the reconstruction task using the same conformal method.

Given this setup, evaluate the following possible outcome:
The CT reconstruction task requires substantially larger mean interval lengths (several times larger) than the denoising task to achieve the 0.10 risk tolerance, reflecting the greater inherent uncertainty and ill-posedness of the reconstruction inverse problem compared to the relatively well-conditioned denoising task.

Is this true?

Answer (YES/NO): NO